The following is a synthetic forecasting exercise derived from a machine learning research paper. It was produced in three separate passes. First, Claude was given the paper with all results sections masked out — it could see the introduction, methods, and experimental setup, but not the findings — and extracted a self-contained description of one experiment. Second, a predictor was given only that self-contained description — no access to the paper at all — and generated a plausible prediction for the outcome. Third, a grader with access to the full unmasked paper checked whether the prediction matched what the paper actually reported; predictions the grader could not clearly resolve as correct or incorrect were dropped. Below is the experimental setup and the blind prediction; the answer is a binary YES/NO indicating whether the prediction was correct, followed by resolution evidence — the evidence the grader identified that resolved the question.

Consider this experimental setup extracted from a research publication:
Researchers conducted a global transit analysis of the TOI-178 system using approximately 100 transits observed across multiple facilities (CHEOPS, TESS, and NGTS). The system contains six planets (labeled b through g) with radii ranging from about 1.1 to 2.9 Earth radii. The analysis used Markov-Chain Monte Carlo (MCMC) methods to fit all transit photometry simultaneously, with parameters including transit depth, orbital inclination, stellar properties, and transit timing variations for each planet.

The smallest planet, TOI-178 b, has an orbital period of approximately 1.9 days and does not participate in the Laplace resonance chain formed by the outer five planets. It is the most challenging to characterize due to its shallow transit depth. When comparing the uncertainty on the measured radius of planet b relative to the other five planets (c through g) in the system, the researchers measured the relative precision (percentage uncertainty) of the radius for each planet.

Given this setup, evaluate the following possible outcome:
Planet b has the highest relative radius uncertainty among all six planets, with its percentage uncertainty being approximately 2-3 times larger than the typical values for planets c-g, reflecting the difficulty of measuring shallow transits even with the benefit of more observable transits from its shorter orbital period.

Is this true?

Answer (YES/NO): NO